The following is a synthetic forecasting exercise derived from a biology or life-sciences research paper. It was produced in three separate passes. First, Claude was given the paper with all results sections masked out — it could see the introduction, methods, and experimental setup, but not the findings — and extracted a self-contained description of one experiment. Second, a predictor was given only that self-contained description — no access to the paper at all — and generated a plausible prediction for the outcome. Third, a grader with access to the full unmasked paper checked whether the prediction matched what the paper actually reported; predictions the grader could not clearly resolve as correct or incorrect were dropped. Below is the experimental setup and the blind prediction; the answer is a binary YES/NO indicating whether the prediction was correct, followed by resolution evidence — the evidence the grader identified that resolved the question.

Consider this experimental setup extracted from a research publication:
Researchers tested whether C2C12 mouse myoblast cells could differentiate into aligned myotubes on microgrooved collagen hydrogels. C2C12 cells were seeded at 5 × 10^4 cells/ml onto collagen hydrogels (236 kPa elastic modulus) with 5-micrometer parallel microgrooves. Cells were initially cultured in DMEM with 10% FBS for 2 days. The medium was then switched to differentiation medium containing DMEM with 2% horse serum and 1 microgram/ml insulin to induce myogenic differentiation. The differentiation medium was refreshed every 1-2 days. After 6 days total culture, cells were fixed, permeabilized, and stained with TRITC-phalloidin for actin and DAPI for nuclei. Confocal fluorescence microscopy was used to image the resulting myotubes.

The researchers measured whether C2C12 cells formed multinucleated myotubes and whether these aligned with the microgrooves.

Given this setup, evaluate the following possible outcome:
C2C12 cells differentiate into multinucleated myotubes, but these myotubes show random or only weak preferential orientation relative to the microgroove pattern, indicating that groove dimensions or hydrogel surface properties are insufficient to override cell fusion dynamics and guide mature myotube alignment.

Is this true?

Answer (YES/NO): NO